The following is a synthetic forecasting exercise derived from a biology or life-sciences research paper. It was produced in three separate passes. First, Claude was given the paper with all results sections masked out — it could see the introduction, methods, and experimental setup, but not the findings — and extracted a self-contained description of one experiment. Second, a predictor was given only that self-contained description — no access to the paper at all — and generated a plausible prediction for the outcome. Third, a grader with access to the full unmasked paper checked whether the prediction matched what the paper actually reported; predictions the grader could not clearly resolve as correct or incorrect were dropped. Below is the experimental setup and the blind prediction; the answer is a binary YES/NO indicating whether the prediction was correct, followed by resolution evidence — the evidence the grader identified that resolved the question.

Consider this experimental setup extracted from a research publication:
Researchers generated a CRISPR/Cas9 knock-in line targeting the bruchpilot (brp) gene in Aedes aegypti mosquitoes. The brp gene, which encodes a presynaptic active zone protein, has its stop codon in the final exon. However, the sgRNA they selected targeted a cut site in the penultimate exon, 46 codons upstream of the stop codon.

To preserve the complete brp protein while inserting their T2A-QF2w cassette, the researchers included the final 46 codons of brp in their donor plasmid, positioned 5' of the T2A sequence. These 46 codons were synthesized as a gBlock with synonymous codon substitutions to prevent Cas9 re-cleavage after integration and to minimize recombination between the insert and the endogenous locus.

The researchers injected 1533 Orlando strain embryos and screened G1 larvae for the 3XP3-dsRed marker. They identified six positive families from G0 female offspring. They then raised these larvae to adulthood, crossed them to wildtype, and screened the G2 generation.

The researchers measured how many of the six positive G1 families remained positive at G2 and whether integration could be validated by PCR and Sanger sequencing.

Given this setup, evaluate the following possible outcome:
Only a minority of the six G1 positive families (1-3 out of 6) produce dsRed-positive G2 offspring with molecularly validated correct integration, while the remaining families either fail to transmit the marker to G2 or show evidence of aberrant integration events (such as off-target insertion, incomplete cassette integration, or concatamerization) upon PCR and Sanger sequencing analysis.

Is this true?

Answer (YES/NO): NO